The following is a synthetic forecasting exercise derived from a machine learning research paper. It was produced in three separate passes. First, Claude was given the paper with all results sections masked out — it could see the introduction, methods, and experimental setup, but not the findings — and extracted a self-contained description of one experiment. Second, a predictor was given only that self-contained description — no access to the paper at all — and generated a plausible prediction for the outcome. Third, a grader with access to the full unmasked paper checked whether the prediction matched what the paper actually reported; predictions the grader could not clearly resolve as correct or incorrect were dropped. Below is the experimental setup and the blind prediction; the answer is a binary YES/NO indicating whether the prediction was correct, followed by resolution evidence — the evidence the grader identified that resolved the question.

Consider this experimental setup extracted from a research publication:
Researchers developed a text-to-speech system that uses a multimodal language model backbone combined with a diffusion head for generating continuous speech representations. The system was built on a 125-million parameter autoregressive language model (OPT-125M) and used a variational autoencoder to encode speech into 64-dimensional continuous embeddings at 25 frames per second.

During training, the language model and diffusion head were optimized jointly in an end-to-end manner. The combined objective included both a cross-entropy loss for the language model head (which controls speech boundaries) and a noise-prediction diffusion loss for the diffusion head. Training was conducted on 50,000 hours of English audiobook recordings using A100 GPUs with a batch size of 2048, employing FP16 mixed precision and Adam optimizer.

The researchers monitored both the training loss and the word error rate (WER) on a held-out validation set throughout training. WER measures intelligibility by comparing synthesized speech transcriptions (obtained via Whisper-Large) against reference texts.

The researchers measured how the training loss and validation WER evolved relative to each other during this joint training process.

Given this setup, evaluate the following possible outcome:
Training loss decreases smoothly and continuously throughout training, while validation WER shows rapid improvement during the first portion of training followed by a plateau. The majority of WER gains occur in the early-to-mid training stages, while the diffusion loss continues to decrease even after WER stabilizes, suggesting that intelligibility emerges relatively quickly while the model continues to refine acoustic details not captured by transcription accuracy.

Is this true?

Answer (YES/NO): NO